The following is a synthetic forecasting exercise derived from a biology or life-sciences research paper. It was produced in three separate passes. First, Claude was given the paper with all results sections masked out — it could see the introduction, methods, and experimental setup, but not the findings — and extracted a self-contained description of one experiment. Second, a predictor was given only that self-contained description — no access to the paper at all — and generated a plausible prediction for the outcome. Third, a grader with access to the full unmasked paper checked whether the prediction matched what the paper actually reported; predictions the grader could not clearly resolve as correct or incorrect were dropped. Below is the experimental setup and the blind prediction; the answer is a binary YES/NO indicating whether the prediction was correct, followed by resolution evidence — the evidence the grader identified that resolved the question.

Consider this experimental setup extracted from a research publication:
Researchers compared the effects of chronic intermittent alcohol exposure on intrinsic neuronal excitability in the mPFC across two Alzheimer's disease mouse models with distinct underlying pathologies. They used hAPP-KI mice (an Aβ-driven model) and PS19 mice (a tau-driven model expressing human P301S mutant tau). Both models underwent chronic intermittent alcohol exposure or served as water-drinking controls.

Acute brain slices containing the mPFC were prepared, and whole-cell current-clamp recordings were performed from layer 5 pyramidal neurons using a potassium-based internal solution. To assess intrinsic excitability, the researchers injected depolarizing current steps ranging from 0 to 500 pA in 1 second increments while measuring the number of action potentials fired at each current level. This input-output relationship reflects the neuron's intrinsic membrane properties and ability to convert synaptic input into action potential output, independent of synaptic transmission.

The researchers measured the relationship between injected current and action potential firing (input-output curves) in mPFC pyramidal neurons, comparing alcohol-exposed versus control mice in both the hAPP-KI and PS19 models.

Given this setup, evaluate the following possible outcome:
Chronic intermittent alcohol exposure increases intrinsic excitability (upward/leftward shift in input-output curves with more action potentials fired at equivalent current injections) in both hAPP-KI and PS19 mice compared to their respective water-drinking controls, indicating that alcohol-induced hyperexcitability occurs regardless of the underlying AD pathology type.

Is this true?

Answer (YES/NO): NO